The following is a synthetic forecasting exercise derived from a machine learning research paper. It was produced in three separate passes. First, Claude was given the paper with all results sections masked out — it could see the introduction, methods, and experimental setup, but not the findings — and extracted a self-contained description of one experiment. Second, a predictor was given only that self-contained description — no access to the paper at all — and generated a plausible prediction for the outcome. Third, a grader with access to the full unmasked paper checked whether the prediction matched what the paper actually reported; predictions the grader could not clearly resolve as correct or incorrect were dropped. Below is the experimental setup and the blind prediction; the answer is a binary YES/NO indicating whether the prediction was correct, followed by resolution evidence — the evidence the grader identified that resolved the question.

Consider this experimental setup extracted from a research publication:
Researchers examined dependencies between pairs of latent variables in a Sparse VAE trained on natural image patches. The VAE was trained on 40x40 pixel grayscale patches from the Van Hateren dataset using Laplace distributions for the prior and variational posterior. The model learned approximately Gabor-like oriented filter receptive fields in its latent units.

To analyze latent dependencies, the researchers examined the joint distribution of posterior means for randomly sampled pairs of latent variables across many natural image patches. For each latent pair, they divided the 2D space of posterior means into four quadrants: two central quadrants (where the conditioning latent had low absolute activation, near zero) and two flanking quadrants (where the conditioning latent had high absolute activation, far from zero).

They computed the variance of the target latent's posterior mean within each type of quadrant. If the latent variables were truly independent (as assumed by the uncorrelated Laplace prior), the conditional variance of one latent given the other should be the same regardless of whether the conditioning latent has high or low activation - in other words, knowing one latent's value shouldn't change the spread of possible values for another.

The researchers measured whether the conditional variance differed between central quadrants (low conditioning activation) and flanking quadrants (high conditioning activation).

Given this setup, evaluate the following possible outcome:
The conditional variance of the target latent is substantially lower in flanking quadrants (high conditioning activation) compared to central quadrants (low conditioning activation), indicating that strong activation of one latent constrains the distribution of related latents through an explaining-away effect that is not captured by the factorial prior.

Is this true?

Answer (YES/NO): NO